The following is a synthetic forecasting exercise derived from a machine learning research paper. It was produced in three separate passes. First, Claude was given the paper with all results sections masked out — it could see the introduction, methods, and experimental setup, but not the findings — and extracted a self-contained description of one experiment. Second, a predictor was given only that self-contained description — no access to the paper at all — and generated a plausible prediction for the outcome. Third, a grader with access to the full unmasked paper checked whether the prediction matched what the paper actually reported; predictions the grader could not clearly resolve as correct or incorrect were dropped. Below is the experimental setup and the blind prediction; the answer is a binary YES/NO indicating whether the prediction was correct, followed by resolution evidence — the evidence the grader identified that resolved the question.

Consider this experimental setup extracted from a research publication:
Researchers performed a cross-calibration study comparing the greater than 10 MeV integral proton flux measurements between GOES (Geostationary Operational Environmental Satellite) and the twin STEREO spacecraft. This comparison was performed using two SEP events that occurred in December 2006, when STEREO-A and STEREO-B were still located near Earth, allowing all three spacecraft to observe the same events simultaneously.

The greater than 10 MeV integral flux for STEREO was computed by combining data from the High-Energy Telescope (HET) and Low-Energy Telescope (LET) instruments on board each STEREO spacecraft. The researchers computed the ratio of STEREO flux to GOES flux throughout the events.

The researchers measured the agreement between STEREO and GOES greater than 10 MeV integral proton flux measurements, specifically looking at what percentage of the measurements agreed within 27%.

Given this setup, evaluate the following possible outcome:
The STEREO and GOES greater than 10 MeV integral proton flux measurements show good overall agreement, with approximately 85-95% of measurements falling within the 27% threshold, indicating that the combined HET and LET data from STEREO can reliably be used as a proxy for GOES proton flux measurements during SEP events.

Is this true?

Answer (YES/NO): YES